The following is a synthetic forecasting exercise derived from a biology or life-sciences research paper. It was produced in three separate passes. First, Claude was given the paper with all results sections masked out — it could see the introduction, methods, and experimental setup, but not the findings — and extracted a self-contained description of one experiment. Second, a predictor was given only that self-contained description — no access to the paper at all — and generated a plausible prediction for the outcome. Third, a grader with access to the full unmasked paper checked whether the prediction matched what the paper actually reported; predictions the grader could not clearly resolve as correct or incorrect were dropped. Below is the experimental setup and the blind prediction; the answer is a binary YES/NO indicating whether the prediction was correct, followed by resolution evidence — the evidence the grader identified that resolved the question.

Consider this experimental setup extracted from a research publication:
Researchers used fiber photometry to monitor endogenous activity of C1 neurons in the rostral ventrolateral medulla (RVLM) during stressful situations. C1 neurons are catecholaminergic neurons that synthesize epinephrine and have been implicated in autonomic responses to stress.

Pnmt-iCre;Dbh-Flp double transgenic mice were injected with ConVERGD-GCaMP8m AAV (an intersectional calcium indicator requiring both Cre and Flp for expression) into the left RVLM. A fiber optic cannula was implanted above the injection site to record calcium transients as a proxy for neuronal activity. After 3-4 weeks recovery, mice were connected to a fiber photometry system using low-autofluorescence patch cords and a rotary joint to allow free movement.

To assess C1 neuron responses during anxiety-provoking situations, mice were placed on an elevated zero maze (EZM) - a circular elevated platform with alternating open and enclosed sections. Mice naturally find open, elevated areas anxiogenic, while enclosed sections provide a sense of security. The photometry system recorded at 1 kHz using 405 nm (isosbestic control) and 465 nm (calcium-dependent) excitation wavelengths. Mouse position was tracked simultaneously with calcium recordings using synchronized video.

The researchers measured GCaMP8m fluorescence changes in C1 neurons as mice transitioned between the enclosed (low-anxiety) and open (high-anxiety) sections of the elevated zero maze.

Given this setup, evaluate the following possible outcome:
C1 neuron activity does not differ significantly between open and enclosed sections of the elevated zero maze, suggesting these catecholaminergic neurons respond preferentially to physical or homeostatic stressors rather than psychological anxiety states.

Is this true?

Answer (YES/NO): NO